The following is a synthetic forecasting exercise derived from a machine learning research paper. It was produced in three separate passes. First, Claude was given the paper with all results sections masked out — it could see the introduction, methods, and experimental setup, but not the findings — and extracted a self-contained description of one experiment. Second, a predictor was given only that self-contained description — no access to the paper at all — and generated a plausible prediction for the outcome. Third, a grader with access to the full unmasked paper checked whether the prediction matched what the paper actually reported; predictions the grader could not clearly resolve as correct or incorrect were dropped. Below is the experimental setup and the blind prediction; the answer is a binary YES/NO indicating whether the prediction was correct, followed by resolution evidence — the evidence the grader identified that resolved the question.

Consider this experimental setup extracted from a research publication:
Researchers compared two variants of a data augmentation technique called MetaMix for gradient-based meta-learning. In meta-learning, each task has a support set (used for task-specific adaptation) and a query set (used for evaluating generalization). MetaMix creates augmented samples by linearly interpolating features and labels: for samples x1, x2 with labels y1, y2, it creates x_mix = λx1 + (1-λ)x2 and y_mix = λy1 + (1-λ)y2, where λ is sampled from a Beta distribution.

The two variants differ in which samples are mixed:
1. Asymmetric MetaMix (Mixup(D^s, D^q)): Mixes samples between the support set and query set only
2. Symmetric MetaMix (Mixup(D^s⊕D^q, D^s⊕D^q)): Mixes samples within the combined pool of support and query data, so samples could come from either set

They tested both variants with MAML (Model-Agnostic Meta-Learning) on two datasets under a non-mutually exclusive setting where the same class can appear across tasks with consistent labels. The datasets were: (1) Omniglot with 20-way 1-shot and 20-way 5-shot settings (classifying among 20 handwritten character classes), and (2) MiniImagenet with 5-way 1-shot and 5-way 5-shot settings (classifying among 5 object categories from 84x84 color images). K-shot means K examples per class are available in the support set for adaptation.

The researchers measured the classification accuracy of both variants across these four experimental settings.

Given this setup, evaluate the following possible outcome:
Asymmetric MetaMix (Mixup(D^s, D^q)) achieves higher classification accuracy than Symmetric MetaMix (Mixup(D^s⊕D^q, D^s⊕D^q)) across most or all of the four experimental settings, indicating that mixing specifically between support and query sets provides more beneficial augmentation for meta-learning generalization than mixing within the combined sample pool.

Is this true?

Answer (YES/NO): NO